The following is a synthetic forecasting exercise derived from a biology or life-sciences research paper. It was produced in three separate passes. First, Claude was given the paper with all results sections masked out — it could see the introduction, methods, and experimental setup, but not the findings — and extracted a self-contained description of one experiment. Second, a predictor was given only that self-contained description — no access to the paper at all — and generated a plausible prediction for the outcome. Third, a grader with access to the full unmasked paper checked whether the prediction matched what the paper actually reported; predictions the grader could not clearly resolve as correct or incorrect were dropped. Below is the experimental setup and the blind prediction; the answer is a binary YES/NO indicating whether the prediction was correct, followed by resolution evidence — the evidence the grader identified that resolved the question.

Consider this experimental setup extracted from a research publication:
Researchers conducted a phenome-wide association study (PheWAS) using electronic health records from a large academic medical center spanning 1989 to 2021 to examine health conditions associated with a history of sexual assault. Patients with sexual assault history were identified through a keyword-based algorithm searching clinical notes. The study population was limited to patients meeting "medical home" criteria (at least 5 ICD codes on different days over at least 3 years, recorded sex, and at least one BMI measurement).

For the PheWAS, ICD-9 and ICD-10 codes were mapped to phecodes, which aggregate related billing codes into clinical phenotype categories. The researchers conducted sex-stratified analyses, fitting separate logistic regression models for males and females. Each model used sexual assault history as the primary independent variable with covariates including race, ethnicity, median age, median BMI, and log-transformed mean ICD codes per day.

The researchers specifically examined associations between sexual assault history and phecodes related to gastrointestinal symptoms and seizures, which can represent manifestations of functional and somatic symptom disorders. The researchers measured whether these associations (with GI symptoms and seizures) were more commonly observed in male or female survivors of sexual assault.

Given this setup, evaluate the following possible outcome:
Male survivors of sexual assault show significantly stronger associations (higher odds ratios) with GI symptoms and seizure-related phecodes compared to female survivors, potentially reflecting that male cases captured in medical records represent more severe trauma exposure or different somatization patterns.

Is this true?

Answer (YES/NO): NO